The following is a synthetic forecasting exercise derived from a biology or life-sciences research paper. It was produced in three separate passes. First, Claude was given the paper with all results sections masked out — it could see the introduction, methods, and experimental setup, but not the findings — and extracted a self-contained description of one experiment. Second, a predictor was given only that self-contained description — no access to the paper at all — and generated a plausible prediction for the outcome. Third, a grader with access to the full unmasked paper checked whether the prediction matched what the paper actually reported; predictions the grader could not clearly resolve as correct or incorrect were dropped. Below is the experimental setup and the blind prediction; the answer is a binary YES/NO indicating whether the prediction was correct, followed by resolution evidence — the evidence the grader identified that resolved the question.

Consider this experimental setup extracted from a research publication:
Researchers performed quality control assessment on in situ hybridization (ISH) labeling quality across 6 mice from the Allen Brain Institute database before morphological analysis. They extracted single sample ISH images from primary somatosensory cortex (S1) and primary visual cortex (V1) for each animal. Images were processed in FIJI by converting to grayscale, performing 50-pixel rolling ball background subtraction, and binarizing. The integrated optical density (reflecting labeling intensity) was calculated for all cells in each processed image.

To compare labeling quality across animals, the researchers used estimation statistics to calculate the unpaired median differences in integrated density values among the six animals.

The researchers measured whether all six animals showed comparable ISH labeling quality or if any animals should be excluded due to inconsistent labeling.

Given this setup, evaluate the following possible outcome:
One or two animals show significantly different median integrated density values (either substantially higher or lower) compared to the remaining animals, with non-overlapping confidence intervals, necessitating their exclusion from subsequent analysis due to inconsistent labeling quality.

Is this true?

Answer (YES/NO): YES